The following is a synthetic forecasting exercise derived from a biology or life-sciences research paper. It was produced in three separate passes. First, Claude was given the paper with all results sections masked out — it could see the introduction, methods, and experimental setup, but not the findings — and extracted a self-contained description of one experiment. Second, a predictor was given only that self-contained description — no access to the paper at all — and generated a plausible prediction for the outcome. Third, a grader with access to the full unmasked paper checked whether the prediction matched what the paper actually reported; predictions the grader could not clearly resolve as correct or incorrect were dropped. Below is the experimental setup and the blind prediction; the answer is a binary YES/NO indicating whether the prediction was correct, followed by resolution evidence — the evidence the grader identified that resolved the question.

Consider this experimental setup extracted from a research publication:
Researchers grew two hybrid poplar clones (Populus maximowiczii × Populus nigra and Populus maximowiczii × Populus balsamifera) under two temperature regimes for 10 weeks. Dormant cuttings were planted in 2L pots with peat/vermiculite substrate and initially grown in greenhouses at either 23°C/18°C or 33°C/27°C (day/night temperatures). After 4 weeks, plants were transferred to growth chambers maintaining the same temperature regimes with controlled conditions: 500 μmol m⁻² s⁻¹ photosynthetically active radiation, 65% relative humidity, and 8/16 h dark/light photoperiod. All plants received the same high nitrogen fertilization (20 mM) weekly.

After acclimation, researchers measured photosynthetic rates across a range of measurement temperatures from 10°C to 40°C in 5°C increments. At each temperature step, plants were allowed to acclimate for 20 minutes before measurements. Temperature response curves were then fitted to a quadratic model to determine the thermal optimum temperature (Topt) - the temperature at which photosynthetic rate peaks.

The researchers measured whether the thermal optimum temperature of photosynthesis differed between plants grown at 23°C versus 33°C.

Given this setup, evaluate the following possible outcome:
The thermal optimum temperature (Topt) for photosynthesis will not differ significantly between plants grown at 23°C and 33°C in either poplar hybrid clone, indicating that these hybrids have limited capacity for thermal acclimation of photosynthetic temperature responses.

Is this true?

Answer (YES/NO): NO